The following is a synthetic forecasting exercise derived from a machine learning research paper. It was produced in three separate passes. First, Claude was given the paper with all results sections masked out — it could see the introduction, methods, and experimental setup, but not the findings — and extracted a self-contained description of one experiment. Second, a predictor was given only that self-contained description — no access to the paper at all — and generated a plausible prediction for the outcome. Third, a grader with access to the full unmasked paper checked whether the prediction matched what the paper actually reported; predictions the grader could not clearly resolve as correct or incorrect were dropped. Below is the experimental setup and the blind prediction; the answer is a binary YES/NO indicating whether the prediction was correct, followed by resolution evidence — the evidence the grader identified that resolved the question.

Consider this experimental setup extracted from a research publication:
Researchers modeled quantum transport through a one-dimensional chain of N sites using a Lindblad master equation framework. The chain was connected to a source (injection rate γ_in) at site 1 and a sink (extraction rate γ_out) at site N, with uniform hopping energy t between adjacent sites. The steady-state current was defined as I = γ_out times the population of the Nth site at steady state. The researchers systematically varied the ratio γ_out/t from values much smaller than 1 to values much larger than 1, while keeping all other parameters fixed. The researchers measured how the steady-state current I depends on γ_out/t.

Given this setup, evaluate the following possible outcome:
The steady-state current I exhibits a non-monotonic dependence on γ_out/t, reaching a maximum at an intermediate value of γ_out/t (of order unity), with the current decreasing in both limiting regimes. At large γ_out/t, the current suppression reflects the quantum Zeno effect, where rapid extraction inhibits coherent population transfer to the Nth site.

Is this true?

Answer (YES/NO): YES